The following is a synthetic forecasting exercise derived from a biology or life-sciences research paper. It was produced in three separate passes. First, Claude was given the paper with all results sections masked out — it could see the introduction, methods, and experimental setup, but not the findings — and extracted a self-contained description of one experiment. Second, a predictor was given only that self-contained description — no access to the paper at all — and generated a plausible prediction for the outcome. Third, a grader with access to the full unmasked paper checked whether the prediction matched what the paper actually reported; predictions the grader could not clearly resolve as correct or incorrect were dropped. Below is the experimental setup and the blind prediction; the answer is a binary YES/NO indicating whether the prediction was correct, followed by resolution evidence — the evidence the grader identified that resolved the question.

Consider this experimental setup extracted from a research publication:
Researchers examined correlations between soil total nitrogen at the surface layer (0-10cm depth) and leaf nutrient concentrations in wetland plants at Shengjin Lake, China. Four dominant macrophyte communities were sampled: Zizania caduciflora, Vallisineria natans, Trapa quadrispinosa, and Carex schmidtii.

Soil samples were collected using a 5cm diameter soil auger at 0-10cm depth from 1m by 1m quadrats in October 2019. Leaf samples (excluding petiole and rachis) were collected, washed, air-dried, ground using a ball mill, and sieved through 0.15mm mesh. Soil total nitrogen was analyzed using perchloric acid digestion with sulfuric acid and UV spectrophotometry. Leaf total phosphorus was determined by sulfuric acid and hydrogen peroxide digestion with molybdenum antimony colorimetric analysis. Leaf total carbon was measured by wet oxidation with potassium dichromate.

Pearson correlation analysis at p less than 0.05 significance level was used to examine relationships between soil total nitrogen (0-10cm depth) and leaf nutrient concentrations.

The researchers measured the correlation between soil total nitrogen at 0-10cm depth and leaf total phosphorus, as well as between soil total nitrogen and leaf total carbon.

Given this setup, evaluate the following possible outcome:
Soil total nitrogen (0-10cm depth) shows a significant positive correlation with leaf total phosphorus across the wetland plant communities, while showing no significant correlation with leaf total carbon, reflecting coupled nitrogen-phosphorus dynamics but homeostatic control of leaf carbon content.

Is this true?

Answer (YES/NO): NO